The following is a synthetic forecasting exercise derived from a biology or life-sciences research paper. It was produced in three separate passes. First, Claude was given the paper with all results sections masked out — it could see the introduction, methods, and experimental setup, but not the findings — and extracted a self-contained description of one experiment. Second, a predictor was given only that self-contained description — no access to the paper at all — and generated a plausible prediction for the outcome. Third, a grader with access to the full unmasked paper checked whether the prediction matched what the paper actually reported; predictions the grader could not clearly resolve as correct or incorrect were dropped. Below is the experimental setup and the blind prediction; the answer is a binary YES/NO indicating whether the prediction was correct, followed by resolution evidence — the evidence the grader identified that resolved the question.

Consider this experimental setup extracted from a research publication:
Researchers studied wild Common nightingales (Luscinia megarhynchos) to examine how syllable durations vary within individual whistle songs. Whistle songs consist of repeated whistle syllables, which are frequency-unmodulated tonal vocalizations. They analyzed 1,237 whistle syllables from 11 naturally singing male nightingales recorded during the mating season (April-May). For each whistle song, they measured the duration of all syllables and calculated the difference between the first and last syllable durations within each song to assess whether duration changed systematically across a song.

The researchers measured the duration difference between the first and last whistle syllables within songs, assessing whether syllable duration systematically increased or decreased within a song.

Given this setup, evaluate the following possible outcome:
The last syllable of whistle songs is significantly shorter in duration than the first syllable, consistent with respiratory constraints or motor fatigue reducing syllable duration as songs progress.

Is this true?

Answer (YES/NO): NO